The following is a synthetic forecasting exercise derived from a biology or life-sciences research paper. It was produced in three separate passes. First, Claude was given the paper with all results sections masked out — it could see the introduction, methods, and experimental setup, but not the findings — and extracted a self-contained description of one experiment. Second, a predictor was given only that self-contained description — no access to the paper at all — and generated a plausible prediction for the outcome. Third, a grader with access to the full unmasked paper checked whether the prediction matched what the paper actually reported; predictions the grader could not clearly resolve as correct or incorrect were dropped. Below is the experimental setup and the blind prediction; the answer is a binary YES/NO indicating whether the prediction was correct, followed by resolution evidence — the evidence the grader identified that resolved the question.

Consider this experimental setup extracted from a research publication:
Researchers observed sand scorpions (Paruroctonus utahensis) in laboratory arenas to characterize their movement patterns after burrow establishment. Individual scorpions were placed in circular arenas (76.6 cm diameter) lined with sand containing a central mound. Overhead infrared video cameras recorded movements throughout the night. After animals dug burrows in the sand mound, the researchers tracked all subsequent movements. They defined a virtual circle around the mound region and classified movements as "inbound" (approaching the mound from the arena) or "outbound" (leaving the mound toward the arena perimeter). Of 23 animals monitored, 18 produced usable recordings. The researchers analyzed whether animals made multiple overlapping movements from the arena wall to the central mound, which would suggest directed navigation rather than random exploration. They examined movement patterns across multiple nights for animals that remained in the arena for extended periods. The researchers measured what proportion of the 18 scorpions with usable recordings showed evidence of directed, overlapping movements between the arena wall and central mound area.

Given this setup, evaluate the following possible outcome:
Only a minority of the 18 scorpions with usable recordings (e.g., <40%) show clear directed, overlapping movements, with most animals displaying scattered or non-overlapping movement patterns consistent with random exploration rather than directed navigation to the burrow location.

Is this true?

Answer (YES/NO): NO